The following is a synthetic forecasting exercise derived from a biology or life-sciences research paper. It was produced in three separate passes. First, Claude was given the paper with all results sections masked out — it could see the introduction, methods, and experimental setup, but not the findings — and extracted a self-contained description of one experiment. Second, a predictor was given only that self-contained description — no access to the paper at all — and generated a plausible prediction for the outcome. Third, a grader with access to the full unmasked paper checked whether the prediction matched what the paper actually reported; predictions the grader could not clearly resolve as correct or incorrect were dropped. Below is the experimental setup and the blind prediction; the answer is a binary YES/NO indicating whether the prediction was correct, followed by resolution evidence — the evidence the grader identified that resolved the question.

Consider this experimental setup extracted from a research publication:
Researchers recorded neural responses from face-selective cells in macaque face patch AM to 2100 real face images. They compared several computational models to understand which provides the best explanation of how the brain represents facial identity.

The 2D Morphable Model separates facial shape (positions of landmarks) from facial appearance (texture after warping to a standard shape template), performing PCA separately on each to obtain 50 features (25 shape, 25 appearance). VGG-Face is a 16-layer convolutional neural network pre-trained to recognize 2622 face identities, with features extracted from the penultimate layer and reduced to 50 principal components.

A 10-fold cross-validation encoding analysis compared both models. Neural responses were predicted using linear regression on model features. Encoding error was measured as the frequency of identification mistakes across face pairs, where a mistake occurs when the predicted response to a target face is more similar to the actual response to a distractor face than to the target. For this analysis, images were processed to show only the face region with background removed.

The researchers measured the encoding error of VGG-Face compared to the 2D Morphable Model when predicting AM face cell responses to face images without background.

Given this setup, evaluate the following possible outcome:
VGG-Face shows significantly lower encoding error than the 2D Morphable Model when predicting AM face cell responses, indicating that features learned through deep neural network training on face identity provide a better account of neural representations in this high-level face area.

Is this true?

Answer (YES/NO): NO